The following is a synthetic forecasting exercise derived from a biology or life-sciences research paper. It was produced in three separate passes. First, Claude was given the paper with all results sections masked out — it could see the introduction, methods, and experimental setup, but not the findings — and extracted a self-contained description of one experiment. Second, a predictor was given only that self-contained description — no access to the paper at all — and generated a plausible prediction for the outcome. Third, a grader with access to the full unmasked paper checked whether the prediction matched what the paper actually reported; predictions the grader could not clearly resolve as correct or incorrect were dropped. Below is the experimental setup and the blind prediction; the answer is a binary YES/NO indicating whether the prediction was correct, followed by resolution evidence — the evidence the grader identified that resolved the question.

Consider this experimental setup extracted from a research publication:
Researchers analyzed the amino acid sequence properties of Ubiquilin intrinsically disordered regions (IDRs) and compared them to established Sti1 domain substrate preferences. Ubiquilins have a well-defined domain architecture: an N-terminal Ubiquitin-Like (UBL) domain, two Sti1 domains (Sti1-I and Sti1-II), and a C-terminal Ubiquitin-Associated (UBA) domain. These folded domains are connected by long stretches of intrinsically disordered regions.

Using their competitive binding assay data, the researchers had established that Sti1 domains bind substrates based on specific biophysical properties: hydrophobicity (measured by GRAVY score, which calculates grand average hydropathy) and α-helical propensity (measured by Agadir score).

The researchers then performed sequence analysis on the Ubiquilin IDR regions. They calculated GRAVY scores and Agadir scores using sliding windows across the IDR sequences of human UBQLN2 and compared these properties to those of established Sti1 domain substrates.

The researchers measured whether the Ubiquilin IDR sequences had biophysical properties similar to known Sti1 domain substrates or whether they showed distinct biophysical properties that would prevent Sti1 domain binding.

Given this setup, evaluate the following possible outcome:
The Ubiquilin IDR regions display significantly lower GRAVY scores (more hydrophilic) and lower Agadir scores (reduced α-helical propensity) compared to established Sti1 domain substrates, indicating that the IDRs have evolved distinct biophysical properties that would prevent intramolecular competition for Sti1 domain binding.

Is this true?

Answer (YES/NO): NO